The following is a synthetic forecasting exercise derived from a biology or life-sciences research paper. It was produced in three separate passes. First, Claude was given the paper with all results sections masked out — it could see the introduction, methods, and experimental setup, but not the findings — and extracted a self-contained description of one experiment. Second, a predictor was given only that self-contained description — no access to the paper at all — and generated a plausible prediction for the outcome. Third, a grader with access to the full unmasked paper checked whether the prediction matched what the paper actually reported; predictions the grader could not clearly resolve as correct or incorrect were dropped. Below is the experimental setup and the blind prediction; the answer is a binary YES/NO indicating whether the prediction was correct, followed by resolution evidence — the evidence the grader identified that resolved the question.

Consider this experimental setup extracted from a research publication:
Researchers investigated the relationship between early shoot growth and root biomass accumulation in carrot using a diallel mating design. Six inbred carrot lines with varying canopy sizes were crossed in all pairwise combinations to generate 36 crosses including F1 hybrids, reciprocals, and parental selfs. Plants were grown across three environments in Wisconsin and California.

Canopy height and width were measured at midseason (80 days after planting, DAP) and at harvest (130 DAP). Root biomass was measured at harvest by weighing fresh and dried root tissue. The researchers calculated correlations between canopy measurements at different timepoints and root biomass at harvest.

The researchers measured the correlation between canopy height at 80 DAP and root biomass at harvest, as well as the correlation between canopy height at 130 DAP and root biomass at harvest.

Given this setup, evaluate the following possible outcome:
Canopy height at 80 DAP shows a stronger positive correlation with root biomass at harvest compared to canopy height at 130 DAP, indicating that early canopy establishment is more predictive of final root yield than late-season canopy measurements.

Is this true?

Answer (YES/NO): YES